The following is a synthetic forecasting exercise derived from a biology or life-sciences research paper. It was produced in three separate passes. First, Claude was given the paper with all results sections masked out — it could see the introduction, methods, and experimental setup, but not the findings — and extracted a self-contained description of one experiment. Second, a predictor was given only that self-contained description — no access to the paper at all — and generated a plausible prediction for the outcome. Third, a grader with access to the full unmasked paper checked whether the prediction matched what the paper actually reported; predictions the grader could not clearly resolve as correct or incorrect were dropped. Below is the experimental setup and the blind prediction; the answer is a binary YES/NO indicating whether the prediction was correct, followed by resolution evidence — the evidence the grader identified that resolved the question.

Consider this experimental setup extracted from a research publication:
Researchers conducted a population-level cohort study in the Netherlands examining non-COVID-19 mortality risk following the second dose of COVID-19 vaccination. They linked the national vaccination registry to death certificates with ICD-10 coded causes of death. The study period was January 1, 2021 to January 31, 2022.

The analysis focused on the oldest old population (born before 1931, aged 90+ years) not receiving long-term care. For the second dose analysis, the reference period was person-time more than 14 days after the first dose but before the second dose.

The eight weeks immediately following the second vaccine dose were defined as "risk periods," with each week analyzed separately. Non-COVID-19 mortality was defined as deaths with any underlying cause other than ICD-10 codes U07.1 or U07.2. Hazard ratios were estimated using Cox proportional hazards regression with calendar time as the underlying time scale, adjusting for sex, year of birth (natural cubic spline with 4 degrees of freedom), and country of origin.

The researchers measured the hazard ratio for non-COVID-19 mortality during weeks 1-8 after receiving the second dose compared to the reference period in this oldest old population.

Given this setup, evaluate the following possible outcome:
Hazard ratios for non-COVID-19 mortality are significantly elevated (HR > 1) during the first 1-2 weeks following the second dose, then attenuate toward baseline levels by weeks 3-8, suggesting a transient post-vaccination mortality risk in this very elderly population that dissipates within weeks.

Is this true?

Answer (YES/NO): NO